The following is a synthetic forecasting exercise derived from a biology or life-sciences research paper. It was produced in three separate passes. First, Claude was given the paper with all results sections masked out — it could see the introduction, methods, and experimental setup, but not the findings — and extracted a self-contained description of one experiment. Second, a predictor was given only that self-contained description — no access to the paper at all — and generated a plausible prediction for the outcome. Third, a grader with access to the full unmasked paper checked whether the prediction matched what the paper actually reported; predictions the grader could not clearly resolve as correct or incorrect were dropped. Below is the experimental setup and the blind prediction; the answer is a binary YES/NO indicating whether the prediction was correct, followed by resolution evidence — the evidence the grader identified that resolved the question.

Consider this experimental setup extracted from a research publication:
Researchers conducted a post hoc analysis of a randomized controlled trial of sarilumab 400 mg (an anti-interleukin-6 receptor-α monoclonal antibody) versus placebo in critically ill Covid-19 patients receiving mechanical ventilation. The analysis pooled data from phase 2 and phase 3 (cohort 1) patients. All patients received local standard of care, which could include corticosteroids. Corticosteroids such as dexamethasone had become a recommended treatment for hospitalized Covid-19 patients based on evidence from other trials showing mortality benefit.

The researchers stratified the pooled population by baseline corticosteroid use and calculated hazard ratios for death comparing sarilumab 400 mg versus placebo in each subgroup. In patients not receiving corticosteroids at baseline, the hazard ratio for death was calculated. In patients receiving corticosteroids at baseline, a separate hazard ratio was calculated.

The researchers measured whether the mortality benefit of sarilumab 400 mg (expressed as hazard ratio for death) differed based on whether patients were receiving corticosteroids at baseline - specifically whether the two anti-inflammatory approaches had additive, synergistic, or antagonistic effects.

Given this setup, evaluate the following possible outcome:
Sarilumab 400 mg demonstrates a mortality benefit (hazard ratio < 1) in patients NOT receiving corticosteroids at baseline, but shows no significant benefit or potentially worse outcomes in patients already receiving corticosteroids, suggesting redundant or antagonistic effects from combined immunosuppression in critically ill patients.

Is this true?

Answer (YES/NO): NO